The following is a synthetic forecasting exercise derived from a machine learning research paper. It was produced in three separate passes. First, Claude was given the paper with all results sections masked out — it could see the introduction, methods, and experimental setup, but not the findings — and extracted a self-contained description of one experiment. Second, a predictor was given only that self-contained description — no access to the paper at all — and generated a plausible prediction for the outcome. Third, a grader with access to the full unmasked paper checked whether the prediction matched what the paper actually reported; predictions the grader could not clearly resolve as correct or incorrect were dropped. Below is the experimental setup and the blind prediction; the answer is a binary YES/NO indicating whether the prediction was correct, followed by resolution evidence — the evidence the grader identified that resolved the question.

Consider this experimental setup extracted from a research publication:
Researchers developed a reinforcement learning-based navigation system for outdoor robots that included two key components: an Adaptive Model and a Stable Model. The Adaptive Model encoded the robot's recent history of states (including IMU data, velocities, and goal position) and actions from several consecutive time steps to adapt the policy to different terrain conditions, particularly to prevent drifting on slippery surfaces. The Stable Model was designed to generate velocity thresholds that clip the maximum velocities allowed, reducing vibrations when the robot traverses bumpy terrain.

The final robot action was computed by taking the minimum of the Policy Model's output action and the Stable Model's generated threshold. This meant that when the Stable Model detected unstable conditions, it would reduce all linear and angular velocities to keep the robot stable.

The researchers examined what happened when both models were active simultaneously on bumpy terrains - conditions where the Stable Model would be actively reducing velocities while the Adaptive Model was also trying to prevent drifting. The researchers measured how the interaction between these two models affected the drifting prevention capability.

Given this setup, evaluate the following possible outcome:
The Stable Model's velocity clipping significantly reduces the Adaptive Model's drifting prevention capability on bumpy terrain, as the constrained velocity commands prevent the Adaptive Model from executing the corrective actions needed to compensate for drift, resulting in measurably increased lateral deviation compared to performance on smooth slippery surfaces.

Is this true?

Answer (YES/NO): NO